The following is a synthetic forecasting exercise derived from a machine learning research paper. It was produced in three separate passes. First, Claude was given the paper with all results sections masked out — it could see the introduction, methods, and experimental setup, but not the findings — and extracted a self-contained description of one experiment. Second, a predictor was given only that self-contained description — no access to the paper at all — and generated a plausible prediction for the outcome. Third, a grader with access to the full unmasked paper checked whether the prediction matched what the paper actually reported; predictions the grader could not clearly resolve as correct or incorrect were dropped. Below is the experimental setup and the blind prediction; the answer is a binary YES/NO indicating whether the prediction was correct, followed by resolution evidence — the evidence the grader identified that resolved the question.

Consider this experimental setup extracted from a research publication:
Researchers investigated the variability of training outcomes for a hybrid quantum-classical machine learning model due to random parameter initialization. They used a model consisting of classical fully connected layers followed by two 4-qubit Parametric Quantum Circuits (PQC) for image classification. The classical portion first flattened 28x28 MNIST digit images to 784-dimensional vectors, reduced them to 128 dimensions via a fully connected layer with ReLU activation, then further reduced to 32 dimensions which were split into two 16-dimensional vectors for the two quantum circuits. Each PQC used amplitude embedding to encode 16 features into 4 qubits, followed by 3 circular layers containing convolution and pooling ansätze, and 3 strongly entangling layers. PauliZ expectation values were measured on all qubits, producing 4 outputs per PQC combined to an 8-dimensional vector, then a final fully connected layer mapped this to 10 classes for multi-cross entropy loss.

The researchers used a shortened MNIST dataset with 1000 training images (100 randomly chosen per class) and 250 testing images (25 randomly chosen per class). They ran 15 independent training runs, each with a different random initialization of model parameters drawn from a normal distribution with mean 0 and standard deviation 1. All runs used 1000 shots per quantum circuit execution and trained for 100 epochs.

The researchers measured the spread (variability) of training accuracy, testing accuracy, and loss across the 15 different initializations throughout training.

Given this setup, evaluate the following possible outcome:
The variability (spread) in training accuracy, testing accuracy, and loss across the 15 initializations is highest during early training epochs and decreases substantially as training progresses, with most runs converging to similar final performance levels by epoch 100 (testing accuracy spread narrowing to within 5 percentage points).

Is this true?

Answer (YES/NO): YES